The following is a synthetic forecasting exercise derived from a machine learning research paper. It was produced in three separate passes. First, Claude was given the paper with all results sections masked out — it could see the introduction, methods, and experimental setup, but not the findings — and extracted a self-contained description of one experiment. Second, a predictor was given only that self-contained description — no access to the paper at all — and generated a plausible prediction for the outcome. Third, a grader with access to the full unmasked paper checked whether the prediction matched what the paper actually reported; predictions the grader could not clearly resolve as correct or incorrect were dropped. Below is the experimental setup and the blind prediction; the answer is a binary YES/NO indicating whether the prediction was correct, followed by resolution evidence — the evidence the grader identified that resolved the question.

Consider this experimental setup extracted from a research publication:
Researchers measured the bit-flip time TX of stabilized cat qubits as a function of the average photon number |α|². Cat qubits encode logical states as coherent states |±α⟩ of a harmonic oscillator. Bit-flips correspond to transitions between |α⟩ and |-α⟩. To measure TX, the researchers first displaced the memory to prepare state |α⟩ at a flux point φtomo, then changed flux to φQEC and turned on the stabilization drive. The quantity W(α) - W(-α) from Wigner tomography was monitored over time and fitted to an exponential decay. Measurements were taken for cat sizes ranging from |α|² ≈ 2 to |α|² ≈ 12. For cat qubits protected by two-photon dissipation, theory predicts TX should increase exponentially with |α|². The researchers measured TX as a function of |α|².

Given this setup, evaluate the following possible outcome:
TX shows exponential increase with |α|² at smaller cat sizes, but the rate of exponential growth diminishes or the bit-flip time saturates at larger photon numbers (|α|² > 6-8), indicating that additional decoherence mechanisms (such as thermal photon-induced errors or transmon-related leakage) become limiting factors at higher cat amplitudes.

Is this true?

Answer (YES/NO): NO